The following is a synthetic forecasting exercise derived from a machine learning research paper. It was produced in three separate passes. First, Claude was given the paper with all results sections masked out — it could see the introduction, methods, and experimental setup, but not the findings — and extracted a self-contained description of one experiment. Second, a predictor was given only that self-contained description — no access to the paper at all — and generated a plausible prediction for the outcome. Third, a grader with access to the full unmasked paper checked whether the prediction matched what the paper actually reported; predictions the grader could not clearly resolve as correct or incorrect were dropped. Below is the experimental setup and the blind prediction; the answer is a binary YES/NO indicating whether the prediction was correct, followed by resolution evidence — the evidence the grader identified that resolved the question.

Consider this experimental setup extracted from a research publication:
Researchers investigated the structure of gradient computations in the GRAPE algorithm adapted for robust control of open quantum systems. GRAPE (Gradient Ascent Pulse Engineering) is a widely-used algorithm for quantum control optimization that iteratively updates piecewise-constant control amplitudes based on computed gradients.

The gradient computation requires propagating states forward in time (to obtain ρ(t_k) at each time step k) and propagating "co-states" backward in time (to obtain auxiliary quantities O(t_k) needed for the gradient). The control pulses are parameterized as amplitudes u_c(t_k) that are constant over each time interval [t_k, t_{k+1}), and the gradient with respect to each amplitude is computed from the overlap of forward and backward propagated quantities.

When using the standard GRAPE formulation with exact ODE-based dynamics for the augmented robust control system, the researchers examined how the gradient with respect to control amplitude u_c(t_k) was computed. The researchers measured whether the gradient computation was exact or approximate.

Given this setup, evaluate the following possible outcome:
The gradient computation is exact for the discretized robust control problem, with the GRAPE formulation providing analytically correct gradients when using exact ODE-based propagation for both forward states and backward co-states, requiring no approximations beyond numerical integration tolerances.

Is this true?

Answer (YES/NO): NO